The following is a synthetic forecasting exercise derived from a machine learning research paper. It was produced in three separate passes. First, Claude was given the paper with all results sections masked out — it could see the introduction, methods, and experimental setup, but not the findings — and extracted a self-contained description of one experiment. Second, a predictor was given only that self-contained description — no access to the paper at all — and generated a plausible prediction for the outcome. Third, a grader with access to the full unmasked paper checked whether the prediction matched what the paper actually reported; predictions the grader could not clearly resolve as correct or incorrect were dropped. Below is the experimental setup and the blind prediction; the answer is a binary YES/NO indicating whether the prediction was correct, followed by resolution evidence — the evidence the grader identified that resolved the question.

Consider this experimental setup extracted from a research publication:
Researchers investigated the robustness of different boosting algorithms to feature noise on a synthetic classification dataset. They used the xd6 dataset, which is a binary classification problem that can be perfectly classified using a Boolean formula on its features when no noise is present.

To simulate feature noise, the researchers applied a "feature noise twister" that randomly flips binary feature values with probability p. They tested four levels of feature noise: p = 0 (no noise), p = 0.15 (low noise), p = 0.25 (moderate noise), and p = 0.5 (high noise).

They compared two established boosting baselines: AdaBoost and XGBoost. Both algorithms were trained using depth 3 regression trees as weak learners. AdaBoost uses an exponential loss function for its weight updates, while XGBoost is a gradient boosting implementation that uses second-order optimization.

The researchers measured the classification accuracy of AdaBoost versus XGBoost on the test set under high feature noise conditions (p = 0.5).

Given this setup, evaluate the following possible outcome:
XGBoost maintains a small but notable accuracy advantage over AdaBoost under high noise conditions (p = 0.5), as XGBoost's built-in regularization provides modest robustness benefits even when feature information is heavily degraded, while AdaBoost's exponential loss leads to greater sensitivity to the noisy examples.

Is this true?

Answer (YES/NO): NO